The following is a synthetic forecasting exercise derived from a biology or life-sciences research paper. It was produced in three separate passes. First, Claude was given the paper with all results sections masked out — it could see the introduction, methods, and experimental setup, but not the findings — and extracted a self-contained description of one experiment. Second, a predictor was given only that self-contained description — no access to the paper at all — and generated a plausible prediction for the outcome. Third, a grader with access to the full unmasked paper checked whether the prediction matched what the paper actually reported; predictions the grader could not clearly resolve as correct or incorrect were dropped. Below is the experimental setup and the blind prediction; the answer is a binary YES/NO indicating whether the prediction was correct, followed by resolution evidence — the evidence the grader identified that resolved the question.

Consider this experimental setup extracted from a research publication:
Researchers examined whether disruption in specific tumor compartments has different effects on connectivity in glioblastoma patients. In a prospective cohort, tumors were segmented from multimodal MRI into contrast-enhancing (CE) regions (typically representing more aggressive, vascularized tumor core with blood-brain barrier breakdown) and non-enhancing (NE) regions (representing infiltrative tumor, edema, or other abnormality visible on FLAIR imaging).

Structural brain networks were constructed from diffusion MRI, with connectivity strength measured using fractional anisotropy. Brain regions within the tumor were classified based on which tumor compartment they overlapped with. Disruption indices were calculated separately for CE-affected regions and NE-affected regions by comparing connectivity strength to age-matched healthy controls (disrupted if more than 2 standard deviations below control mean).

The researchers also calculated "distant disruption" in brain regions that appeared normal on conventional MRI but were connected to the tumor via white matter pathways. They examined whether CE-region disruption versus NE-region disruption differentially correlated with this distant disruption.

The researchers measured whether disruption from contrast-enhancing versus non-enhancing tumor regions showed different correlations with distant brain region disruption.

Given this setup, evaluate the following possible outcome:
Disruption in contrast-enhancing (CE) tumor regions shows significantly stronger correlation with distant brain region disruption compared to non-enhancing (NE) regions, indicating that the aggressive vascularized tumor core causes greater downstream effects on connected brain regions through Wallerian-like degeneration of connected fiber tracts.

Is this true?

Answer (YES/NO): NO